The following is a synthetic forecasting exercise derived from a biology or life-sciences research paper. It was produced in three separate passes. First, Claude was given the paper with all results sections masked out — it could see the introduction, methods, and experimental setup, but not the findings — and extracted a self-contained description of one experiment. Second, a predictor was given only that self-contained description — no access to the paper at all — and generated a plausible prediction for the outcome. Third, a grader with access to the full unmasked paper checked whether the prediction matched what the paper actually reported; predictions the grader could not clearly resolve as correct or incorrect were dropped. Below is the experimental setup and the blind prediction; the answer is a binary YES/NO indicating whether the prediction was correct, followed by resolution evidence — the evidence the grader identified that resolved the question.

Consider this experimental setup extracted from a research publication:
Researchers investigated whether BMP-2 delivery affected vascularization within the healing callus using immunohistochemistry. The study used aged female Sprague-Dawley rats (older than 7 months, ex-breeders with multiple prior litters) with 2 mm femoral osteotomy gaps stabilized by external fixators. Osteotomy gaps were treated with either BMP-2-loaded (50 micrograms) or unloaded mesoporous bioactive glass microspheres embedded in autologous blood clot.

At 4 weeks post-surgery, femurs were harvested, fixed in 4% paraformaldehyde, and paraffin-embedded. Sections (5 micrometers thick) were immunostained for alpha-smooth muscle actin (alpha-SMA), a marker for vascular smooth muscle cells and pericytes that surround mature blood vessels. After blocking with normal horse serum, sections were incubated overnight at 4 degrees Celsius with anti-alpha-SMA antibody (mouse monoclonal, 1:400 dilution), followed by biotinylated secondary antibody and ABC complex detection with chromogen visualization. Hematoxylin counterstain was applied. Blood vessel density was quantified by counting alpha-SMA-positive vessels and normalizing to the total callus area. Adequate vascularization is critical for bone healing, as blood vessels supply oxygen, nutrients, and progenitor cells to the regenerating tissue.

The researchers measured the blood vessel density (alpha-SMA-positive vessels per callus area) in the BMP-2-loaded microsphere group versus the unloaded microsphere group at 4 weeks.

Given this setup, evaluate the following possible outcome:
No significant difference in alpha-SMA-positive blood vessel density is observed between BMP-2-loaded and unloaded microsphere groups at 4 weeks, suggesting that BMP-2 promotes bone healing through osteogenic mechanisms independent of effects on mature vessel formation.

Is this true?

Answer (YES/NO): YES